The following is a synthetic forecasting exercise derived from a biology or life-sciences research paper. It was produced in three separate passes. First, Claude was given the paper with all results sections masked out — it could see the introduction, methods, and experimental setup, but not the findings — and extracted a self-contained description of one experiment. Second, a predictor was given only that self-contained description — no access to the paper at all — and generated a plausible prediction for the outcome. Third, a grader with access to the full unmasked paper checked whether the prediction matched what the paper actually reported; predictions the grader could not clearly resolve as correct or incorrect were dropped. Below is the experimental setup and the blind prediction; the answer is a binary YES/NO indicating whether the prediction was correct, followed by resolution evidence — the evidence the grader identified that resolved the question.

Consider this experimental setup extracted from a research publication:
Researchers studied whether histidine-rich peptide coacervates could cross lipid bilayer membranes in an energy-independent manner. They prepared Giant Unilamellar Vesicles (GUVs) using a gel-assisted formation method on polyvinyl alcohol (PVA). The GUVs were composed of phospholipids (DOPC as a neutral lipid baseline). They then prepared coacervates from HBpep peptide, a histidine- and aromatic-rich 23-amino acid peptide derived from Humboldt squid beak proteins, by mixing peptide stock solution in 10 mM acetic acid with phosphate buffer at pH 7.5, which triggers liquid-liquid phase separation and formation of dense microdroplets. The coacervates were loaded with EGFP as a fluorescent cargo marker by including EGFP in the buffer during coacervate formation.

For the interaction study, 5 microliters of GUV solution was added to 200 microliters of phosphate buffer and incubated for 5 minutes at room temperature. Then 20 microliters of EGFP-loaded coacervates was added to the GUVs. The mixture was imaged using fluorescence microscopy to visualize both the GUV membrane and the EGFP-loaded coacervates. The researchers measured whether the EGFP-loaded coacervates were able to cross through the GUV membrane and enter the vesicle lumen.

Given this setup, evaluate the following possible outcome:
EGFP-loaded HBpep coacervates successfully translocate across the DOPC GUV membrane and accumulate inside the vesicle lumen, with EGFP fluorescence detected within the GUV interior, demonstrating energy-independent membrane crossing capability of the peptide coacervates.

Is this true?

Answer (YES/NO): NO